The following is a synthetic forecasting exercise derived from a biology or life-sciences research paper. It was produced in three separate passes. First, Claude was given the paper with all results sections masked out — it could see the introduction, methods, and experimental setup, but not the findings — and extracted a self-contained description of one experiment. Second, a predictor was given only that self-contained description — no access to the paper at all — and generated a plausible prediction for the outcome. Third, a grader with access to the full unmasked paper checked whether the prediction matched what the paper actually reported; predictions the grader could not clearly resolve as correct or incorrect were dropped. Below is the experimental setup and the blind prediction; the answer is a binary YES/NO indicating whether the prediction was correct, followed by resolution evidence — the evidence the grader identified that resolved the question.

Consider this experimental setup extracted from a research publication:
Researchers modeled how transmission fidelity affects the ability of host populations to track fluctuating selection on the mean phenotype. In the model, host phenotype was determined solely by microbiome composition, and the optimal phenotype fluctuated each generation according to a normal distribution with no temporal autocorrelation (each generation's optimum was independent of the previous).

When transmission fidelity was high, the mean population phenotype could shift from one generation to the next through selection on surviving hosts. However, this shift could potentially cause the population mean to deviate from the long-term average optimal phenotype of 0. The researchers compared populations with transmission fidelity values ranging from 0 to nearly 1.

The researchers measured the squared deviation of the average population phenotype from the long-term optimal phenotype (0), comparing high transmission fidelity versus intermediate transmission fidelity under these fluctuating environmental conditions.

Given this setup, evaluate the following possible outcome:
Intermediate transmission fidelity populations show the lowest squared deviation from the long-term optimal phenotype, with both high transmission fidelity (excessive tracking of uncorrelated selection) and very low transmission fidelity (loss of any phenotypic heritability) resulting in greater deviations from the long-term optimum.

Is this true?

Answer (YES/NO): NO